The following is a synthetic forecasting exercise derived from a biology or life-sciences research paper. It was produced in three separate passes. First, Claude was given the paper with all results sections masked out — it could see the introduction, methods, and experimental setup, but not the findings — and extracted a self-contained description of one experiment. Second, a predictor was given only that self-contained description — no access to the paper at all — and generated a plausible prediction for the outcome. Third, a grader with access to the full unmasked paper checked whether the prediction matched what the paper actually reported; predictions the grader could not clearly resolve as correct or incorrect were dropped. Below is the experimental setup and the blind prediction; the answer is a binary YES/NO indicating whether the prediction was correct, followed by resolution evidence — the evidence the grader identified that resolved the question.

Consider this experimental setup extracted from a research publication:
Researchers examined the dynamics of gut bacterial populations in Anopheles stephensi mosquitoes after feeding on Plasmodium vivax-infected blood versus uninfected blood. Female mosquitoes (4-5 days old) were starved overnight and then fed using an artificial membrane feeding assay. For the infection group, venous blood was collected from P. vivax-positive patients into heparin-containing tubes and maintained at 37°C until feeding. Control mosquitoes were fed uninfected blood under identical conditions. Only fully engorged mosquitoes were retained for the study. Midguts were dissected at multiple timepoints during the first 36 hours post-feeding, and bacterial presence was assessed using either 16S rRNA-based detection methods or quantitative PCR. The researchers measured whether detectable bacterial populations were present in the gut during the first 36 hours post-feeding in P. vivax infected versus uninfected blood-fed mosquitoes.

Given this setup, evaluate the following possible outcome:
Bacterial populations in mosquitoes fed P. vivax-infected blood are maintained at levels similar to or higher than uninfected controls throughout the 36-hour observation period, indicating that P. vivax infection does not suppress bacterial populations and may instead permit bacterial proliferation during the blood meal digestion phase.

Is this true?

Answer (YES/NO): NO